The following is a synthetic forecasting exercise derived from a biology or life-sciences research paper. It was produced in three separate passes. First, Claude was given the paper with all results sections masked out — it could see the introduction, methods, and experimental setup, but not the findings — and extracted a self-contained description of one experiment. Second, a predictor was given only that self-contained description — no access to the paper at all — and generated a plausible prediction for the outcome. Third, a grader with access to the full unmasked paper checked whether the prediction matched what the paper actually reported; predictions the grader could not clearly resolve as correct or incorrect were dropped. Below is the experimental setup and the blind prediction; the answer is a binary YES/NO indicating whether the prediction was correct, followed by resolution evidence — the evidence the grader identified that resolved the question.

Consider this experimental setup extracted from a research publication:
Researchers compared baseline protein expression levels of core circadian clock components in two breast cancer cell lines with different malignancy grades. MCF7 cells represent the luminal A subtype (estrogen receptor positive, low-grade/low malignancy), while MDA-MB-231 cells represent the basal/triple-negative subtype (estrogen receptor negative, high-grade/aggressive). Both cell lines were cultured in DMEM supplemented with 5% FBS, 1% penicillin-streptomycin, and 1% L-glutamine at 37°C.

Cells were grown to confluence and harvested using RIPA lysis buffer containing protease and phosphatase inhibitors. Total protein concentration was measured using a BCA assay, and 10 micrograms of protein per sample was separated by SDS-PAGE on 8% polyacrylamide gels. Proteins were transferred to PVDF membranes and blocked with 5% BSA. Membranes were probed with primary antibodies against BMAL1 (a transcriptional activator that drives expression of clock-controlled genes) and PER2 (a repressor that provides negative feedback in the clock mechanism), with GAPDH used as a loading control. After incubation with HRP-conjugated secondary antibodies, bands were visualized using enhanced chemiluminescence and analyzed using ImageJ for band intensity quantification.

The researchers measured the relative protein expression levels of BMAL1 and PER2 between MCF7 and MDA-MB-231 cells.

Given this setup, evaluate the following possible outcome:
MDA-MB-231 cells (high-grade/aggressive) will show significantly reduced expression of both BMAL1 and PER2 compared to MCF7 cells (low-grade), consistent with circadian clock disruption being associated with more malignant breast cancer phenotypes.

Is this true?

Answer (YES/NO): YES